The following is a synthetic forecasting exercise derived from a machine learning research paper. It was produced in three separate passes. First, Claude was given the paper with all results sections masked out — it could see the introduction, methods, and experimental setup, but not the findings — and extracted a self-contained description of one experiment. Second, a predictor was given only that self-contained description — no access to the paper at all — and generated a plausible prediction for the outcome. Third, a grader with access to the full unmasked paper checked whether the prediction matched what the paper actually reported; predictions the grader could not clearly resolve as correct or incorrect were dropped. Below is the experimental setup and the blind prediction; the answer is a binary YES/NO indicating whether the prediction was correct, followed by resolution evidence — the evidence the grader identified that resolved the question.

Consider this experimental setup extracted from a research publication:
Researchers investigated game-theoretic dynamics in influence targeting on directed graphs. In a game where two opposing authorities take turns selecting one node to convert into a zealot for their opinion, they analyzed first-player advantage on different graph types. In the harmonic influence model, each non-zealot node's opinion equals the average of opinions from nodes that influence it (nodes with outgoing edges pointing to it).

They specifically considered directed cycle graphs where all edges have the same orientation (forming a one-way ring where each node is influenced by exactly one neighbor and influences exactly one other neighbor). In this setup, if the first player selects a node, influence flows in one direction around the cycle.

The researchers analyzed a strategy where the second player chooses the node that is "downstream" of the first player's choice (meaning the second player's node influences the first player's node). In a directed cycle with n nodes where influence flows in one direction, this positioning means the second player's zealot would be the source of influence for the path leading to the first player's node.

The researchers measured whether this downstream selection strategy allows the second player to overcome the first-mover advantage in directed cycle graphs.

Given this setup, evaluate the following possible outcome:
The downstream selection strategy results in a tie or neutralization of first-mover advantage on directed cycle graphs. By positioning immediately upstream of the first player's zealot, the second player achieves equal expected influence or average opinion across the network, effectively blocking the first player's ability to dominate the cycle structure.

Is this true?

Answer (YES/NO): NO